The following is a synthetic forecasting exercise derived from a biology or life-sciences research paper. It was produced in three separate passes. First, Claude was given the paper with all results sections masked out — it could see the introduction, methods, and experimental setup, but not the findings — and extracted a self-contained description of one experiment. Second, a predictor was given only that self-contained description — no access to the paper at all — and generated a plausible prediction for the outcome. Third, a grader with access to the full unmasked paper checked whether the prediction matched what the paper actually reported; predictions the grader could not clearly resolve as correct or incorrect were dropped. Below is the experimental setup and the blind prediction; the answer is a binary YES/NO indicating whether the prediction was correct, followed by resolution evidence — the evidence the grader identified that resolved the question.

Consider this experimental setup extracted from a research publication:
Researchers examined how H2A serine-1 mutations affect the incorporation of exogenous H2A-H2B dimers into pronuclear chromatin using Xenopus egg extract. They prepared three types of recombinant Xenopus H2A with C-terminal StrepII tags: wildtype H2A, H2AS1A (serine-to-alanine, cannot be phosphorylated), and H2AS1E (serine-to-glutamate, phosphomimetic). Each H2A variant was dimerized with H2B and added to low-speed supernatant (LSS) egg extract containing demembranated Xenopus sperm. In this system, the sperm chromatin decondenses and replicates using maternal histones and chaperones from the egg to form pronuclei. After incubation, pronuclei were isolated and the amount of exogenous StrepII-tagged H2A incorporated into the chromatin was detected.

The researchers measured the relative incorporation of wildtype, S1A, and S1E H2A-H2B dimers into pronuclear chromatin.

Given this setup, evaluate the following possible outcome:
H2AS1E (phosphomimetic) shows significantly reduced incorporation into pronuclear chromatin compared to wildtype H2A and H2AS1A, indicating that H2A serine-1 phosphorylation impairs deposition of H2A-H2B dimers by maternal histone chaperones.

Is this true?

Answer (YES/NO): NO